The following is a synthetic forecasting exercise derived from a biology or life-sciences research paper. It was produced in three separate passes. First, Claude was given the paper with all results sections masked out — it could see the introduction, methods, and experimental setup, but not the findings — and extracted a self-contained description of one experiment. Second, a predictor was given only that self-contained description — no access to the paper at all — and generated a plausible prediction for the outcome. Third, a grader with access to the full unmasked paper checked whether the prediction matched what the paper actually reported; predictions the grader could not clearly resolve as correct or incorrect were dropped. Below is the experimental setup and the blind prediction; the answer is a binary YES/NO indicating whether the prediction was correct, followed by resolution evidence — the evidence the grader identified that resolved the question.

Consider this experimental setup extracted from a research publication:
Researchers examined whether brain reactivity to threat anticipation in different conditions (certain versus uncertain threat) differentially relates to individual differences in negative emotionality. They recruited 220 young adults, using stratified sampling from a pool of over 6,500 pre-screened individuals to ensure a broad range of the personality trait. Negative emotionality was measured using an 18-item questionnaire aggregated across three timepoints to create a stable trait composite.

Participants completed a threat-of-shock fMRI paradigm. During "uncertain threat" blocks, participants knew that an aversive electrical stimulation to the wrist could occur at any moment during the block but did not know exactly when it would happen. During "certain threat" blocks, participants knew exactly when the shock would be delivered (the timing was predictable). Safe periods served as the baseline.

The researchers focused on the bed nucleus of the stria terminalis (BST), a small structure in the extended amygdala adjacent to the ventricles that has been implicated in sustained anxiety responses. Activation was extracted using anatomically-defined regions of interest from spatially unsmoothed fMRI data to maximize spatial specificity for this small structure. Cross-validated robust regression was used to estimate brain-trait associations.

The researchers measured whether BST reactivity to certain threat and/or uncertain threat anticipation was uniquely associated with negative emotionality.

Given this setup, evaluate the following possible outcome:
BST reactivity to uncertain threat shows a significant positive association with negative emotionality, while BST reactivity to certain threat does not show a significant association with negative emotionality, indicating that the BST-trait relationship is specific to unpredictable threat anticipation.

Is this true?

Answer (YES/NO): YES